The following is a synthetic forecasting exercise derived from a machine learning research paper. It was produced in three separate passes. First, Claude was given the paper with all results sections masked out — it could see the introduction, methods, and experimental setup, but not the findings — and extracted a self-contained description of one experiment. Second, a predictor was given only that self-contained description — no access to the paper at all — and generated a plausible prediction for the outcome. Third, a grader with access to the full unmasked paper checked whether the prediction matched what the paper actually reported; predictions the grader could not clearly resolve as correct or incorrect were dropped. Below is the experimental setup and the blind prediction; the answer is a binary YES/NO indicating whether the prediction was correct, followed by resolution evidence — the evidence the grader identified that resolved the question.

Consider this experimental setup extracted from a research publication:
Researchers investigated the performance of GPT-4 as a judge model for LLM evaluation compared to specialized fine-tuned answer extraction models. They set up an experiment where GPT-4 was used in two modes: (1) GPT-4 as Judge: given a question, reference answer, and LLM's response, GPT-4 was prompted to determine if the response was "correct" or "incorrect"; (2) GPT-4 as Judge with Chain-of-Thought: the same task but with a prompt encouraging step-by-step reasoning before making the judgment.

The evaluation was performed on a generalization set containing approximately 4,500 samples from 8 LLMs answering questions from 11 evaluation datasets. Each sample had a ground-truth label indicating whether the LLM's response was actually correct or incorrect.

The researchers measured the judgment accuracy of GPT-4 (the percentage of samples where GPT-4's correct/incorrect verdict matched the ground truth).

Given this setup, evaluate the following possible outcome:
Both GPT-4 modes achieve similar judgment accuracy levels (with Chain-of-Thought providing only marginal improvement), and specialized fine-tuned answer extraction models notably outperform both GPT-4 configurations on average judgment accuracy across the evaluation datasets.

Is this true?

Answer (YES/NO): NO